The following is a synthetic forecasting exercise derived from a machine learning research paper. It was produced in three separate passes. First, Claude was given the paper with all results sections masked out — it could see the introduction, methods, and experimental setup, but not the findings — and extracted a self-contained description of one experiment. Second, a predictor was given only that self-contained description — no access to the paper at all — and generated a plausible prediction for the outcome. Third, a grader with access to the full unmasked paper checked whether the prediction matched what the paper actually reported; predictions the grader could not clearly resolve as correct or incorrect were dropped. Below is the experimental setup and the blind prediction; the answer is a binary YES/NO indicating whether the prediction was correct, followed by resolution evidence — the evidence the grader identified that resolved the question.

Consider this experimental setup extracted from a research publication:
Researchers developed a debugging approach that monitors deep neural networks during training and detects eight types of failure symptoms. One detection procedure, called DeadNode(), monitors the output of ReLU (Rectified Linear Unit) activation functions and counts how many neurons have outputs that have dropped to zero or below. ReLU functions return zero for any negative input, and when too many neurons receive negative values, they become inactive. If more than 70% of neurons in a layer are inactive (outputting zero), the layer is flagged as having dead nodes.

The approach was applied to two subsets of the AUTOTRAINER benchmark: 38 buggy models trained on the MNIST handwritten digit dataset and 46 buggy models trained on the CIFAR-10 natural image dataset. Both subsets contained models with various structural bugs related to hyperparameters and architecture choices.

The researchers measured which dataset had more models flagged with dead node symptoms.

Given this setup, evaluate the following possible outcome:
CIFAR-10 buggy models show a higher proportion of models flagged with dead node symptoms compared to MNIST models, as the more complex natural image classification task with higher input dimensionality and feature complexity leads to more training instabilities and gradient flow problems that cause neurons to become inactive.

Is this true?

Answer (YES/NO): NO